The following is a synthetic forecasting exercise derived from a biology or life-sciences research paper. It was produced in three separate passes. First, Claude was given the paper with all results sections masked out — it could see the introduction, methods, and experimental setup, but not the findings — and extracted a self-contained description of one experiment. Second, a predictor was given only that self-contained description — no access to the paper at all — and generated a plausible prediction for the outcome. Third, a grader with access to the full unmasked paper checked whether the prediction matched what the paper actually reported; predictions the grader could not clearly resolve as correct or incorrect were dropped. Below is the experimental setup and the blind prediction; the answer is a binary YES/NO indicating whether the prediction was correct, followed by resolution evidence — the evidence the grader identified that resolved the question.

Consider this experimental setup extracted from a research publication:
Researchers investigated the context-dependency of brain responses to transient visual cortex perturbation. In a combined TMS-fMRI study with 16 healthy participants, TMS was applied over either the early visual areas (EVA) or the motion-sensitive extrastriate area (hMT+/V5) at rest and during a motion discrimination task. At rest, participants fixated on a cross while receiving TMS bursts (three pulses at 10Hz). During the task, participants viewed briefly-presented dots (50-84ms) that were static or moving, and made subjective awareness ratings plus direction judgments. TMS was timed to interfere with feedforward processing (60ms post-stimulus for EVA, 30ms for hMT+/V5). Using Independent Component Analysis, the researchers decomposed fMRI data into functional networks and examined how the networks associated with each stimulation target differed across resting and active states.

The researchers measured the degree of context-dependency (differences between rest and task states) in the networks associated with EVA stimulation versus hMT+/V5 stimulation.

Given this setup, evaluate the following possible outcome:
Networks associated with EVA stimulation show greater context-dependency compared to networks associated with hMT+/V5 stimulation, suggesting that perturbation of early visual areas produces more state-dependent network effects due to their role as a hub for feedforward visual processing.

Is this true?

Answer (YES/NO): YES